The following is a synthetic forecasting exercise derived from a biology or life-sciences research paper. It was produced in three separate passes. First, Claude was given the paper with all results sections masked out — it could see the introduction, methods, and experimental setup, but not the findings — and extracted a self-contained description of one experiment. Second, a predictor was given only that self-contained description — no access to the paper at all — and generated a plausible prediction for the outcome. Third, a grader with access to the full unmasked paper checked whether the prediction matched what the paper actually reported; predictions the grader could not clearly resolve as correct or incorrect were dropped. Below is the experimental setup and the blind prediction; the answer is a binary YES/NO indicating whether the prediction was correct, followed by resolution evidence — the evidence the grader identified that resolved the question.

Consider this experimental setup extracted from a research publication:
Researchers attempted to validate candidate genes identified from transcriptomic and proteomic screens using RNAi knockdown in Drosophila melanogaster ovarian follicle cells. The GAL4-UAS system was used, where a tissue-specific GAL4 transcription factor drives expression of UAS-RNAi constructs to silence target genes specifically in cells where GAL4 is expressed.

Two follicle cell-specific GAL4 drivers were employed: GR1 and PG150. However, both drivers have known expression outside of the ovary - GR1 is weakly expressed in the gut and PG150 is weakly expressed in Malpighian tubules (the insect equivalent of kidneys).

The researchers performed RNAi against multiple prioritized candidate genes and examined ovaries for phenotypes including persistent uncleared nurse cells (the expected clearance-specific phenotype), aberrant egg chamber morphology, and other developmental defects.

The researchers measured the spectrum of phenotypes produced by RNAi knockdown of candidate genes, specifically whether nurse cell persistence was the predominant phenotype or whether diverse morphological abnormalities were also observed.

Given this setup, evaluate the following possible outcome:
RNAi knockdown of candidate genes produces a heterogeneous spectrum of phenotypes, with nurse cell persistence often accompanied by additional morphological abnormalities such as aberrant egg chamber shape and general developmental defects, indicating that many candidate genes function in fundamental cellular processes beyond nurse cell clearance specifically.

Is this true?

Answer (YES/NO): YES